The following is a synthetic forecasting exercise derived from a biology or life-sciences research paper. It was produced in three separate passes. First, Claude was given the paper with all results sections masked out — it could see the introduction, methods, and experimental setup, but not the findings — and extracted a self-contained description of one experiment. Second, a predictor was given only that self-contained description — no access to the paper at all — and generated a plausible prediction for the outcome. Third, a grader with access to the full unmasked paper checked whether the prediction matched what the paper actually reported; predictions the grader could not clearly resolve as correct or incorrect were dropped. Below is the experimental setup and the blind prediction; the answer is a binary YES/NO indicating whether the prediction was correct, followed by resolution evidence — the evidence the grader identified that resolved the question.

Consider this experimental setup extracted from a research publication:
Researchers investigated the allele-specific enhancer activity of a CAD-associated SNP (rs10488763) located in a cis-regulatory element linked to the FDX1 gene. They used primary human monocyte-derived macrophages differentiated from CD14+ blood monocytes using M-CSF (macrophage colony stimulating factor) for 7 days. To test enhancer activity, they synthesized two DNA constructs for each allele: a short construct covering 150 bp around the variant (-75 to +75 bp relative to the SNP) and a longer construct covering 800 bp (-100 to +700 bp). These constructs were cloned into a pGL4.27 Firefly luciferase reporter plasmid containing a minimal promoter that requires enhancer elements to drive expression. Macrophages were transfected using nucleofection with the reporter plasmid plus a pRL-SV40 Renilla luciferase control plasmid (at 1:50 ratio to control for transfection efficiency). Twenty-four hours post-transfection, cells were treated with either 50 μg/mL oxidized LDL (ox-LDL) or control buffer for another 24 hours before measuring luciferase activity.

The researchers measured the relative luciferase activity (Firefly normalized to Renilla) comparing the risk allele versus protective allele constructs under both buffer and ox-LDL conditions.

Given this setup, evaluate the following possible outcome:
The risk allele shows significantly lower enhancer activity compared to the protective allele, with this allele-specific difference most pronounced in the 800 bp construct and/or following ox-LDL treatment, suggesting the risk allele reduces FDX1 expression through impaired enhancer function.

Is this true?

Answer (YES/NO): YES